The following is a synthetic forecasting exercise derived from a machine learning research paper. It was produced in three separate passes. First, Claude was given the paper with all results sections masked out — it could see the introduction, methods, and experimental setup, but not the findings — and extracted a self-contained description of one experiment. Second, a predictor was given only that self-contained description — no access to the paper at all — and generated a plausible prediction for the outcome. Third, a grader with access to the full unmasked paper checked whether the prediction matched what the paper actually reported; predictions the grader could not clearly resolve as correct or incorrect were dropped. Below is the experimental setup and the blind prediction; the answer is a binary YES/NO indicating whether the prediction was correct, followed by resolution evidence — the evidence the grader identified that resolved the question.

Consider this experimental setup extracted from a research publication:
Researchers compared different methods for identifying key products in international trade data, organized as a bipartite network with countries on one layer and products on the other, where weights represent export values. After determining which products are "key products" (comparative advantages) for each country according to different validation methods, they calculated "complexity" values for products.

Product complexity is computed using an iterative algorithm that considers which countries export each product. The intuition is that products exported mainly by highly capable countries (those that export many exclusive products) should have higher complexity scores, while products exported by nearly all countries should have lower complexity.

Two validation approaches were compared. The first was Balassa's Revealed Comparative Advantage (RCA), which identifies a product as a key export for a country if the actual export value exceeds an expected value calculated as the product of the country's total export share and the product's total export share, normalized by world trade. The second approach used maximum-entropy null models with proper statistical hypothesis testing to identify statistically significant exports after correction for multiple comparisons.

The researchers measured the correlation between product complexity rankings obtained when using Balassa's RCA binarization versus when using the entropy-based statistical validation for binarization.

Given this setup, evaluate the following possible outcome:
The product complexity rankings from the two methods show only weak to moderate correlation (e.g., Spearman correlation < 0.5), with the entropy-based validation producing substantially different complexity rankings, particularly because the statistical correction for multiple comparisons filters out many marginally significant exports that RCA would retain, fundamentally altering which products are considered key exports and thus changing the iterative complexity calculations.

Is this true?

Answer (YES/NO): YES